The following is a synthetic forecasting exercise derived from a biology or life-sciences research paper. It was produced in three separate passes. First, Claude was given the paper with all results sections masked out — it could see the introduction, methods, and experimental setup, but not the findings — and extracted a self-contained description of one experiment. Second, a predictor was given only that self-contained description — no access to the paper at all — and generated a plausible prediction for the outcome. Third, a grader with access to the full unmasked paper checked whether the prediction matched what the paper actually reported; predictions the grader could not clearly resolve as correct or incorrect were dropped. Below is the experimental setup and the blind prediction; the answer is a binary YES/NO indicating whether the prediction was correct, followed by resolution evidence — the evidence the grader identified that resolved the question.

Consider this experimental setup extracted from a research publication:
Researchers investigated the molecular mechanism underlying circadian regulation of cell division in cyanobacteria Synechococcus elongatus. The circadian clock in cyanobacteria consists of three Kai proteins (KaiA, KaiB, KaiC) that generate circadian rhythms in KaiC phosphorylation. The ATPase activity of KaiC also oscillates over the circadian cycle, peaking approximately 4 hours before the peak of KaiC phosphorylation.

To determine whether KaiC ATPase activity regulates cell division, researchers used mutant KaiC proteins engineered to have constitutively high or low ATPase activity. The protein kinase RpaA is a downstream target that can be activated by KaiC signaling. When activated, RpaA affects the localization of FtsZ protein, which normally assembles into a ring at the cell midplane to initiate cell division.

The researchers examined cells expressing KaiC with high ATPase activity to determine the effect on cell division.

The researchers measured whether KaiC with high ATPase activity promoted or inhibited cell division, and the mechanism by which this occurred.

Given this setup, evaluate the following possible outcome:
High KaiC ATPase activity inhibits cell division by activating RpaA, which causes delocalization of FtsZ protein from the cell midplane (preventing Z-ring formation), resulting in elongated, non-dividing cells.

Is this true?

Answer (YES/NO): YES